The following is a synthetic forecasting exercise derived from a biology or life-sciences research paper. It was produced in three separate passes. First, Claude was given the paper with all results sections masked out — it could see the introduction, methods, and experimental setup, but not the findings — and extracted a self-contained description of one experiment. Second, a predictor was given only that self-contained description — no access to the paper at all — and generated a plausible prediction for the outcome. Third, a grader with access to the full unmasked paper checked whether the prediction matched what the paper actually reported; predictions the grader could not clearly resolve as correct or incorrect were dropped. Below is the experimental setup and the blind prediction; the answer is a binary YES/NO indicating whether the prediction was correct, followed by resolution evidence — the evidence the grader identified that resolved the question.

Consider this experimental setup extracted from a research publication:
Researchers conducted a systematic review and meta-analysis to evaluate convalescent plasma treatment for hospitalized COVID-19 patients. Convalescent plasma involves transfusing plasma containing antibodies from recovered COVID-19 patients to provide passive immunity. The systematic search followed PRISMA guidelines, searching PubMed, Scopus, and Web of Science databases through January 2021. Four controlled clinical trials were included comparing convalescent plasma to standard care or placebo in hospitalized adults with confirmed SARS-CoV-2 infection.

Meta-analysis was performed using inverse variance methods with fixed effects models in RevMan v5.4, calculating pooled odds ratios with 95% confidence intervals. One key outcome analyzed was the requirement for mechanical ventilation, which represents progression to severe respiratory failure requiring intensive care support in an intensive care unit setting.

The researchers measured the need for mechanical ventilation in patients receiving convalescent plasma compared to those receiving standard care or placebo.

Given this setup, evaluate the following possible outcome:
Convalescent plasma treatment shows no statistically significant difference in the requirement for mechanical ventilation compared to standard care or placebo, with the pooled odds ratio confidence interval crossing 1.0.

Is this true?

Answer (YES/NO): YES